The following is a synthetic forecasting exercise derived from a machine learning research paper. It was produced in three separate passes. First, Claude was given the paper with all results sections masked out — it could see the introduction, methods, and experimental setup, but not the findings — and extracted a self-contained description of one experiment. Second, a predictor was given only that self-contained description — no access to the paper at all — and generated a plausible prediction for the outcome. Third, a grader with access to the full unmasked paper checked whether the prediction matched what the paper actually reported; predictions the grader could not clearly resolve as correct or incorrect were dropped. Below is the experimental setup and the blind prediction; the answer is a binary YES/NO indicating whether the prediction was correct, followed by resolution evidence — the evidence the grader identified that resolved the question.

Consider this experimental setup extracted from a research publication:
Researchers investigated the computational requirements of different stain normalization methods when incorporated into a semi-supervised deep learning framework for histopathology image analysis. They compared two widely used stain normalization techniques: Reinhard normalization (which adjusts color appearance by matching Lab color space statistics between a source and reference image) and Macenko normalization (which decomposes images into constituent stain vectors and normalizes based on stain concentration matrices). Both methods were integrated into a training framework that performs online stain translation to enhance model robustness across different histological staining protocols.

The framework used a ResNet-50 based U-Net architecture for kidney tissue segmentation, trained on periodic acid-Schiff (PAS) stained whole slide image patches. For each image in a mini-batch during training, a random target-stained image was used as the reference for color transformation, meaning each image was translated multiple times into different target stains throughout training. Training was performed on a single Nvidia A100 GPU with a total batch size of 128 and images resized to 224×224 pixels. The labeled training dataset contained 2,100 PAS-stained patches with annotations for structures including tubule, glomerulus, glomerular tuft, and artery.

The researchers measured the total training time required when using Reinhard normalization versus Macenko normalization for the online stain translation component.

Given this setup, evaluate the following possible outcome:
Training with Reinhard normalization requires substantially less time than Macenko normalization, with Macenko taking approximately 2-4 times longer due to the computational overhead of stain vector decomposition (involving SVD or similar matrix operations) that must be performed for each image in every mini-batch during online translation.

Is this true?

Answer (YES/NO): NO